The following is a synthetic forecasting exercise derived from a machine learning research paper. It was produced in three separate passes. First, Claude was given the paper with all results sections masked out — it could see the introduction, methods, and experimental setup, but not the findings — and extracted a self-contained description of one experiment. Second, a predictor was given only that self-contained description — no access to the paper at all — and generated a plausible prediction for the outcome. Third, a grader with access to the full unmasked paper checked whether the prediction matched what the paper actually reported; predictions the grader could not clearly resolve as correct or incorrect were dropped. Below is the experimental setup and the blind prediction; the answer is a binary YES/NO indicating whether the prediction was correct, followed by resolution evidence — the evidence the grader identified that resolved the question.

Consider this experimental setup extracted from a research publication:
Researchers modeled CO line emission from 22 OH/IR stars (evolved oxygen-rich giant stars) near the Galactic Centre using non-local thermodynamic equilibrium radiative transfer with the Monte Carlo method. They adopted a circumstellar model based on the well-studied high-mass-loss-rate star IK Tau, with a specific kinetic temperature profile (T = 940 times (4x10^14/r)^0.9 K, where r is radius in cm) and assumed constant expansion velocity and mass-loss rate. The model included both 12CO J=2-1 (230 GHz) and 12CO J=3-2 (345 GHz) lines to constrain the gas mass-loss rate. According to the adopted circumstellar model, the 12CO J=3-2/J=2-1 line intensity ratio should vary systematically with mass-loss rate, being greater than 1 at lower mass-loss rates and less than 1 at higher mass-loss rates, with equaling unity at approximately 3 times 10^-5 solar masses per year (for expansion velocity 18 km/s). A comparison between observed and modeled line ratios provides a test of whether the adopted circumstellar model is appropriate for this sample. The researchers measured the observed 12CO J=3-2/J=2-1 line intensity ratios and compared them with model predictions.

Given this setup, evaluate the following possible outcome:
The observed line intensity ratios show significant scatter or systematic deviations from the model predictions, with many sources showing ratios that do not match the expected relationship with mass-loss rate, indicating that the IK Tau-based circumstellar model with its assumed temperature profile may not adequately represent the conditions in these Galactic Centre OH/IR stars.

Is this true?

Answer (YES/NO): YES